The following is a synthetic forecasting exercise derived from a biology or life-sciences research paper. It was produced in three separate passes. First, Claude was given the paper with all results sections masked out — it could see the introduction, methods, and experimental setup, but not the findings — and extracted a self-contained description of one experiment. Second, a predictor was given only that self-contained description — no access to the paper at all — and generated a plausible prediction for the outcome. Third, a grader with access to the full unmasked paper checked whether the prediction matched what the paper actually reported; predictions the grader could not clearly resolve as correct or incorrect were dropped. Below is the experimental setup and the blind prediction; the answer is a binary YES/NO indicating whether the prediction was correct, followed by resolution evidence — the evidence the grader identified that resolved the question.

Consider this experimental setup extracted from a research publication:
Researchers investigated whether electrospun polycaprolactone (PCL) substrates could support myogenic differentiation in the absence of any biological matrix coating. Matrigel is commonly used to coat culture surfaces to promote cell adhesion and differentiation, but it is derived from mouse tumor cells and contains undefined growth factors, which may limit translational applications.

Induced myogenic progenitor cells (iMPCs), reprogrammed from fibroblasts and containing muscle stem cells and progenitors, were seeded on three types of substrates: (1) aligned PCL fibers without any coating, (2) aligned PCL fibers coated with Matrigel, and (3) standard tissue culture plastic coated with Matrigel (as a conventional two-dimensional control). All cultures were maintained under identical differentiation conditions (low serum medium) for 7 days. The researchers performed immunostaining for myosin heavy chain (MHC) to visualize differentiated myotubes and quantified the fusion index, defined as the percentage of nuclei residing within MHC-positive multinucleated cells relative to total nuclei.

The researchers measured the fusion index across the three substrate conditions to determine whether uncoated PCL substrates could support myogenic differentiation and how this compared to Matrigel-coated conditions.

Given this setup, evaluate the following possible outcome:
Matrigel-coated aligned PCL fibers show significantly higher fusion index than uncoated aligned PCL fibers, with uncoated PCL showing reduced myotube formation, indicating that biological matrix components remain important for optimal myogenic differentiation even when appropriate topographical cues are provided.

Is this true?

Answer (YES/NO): YES